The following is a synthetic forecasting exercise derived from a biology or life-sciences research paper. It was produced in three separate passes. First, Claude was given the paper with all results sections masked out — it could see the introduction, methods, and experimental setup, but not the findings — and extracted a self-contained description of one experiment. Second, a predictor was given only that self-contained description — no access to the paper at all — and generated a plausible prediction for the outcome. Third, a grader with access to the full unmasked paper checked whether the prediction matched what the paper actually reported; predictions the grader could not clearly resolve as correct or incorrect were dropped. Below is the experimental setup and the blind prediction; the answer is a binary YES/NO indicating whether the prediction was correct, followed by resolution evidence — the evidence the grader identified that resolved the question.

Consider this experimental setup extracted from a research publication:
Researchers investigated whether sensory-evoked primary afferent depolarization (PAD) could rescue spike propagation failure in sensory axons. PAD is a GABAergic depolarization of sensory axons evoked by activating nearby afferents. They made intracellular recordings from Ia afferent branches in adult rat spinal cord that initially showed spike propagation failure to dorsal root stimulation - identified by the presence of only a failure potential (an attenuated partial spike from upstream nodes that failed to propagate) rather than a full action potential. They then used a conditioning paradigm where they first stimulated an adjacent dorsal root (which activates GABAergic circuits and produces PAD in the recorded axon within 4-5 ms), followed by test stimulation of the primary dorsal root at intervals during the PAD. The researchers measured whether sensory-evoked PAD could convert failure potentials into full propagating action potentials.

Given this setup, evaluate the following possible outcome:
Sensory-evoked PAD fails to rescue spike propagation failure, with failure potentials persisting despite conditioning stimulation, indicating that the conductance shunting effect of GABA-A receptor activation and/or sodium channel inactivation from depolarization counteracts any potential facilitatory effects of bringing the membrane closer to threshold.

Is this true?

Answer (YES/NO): NO